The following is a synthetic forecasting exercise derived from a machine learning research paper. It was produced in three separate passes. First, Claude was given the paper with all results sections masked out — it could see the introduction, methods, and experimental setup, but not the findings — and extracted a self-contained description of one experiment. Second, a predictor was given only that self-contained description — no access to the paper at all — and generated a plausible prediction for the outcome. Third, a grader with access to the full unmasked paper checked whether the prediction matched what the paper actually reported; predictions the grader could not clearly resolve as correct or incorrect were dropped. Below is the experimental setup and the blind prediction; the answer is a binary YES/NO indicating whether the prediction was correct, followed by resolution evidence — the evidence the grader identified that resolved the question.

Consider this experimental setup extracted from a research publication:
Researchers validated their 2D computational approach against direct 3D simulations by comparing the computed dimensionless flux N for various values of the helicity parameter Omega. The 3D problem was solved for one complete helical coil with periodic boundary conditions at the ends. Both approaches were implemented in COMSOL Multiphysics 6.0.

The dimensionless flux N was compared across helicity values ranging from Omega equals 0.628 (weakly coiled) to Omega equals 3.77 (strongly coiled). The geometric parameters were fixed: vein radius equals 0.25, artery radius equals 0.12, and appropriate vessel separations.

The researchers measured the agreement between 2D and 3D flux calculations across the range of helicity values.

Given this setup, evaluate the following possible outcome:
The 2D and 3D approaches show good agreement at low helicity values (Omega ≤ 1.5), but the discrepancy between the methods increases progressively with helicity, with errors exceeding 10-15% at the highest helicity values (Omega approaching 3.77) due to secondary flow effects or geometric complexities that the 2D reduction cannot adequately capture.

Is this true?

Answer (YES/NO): NO